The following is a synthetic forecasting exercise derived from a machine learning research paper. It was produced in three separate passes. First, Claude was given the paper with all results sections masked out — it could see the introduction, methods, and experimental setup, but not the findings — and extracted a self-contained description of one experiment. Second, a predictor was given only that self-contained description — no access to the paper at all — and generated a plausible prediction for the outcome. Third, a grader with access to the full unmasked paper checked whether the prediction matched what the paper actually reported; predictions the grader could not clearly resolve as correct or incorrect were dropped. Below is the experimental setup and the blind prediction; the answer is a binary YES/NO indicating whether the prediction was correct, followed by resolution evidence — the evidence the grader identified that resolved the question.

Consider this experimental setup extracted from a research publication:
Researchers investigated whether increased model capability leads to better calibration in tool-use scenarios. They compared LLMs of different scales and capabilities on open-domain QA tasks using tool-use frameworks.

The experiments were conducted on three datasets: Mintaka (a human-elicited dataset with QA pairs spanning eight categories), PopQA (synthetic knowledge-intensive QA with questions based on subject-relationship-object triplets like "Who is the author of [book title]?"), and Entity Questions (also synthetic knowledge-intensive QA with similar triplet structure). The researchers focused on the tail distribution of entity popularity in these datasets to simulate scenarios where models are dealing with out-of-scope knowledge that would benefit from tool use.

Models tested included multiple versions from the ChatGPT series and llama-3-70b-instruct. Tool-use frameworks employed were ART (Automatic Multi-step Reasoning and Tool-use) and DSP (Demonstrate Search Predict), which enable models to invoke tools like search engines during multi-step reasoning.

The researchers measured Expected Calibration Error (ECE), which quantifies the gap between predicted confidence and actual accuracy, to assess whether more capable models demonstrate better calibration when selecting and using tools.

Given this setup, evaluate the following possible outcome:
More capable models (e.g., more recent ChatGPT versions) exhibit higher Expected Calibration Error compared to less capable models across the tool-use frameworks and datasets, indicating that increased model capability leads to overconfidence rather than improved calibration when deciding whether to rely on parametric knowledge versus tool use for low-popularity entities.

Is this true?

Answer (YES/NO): NO